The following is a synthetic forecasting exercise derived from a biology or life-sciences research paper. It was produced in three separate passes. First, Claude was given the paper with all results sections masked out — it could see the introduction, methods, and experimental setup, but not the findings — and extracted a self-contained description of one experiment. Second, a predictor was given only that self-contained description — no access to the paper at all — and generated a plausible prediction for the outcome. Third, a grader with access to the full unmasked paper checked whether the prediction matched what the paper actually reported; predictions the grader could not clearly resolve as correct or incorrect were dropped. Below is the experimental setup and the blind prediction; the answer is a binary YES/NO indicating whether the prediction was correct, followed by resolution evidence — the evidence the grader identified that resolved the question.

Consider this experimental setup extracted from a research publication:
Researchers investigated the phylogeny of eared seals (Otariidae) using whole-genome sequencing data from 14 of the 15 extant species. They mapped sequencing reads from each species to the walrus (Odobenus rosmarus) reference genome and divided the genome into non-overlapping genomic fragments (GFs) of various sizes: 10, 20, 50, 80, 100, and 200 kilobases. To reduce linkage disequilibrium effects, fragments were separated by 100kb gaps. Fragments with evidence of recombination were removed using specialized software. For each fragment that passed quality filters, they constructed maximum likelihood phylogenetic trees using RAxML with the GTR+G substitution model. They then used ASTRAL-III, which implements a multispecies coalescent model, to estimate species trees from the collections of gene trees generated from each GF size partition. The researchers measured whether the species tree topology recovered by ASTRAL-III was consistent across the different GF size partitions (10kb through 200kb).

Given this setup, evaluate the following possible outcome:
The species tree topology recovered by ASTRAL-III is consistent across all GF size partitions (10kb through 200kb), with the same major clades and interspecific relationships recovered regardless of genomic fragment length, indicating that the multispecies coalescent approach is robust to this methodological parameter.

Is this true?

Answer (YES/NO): NO